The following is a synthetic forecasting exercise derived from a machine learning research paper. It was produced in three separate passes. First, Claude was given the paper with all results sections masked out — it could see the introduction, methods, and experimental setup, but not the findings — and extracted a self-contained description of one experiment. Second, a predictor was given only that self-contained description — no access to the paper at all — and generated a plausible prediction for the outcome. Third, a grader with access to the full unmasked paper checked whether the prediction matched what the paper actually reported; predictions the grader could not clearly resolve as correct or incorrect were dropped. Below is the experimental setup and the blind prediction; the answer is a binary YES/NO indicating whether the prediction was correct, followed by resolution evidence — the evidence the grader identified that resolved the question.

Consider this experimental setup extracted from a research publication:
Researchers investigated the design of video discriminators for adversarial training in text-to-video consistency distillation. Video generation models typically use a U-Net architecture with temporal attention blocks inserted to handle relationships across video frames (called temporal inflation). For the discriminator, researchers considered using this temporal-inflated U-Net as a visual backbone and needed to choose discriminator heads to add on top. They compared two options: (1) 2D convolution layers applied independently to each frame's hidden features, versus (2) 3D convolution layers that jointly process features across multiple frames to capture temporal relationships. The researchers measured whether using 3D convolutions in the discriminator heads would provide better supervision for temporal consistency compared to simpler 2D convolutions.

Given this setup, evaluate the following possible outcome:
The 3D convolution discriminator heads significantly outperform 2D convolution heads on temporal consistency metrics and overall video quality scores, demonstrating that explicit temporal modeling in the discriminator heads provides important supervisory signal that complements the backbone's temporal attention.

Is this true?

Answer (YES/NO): NO